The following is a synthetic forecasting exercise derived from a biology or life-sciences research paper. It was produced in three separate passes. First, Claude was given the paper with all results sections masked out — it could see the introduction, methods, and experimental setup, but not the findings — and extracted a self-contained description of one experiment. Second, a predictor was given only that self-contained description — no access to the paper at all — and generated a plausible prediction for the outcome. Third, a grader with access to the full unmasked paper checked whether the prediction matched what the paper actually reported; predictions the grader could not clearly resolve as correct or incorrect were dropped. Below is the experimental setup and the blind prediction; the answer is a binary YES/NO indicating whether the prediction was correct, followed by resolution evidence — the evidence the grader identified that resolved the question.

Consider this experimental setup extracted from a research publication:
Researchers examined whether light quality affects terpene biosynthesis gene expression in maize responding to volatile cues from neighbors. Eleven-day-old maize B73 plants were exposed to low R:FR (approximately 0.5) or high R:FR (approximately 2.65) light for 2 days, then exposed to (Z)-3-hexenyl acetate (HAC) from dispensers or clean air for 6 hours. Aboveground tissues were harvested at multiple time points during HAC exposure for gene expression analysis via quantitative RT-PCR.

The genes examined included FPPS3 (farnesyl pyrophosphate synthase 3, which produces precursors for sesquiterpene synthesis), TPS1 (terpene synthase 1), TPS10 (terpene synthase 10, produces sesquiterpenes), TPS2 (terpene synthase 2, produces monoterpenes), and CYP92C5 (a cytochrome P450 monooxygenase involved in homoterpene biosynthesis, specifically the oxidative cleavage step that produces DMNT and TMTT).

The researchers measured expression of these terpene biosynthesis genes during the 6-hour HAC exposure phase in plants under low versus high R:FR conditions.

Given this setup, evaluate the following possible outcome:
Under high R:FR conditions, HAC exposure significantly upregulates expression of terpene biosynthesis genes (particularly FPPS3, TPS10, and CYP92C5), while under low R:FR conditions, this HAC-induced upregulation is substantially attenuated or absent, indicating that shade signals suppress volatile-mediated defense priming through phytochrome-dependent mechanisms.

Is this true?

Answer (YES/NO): NO